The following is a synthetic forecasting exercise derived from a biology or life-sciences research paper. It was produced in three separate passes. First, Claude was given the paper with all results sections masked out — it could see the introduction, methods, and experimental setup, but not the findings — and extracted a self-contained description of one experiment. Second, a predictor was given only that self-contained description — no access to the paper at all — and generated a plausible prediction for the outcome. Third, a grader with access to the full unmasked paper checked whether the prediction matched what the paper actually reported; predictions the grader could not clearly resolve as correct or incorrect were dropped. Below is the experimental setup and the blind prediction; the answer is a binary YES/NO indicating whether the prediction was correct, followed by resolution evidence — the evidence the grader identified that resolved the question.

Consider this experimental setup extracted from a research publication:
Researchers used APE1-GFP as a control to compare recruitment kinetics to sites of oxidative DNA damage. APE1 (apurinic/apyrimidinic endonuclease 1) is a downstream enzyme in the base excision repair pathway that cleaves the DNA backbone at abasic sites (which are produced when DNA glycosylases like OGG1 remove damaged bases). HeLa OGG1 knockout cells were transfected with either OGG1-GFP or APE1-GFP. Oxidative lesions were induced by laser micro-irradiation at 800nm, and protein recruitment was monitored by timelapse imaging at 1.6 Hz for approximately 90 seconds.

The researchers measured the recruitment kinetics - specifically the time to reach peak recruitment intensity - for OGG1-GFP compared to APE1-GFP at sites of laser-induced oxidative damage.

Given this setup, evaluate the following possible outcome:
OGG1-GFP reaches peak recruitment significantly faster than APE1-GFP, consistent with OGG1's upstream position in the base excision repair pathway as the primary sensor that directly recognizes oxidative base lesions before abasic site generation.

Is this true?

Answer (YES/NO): NO